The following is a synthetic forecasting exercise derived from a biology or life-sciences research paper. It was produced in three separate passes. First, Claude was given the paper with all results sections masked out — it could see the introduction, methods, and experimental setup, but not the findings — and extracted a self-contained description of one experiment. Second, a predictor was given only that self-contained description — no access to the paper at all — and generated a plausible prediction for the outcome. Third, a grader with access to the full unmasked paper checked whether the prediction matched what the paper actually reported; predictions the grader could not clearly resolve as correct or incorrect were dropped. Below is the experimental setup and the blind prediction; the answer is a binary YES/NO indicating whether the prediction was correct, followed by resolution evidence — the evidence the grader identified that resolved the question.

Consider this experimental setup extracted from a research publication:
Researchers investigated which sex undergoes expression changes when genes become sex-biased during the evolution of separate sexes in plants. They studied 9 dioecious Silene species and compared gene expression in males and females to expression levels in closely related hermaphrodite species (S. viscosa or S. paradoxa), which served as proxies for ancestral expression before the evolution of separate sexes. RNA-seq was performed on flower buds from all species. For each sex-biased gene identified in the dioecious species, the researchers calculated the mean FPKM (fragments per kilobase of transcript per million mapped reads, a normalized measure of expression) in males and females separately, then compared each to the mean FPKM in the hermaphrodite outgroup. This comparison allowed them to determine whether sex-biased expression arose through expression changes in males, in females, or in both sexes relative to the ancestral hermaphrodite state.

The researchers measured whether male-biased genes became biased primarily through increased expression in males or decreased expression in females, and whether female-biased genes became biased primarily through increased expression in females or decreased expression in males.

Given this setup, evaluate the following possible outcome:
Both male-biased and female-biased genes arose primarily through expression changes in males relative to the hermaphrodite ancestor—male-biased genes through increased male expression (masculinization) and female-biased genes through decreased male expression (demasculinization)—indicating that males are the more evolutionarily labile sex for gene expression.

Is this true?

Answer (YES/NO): NO